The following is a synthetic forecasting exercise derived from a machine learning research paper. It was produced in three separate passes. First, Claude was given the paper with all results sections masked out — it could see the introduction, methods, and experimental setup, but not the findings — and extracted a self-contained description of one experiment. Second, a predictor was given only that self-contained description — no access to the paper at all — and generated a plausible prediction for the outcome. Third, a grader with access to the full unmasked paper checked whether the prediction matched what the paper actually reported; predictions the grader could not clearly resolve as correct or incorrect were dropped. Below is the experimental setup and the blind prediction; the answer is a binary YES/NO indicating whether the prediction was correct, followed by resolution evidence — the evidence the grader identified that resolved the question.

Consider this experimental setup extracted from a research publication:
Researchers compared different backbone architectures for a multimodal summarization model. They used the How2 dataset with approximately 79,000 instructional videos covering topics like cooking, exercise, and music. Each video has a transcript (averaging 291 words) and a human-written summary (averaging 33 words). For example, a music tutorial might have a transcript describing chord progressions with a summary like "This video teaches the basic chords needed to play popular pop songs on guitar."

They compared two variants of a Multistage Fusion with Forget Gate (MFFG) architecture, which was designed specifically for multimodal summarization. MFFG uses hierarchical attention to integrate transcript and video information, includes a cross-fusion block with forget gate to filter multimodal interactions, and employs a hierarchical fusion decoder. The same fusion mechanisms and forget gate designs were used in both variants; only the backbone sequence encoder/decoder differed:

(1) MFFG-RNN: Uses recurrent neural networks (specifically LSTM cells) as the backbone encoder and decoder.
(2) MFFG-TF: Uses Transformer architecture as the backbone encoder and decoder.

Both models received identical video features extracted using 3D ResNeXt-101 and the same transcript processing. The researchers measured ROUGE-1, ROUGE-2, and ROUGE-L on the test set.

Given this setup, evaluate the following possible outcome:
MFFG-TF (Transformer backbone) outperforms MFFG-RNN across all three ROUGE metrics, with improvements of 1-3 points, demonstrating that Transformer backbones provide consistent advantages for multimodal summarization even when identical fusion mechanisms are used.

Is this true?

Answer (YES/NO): NO